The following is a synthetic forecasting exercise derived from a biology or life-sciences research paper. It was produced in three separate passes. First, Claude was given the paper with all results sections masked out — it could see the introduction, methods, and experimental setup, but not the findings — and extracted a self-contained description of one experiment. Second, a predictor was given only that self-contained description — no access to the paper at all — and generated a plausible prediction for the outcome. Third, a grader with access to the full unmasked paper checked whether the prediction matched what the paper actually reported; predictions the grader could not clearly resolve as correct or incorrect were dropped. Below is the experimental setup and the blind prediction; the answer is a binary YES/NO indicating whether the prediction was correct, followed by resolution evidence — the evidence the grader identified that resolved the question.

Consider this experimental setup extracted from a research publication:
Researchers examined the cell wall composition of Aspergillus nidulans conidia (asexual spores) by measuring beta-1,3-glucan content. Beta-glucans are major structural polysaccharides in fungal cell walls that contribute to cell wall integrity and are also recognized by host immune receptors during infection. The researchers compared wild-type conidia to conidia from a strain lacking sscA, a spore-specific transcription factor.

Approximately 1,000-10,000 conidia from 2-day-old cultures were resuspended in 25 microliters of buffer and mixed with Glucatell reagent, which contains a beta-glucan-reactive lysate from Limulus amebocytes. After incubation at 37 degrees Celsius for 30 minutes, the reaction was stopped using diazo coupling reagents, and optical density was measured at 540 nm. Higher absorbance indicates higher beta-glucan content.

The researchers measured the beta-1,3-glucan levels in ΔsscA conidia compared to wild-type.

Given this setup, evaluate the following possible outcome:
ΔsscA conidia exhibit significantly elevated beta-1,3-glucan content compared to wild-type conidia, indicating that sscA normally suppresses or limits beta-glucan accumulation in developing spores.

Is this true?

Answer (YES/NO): YES